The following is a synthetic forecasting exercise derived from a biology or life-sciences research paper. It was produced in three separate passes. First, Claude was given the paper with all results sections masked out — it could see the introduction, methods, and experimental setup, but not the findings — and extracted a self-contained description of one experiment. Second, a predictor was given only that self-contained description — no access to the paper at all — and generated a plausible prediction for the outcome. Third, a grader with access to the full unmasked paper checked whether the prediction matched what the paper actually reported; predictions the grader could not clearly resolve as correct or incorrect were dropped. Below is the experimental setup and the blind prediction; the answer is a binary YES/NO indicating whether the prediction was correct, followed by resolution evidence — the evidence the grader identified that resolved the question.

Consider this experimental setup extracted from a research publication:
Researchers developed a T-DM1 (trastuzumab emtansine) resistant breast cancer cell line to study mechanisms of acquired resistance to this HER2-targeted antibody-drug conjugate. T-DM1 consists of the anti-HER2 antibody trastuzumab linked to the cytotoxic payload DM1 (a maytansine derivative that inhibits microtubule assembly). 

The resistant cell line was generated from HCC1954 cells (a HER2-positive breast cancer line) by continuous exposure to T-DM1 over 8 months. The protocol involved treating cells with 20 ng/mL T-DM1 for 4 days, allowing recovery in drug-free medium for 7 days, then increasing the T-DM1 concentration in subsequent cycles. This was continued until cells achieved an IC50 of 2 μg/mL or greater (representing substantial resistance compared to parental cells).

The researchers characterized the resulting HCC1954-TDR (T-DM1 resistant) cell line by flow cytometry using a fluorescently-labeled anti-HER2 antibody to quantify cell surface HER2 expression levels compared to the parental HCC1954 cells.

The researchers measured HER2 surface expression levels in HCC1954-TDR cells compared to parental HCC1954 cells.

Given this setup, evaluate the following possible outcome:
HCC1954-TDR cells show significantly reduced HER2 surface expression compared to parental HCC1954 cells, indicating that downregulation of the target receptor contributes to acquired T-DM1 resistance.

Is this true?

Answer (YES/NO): YES